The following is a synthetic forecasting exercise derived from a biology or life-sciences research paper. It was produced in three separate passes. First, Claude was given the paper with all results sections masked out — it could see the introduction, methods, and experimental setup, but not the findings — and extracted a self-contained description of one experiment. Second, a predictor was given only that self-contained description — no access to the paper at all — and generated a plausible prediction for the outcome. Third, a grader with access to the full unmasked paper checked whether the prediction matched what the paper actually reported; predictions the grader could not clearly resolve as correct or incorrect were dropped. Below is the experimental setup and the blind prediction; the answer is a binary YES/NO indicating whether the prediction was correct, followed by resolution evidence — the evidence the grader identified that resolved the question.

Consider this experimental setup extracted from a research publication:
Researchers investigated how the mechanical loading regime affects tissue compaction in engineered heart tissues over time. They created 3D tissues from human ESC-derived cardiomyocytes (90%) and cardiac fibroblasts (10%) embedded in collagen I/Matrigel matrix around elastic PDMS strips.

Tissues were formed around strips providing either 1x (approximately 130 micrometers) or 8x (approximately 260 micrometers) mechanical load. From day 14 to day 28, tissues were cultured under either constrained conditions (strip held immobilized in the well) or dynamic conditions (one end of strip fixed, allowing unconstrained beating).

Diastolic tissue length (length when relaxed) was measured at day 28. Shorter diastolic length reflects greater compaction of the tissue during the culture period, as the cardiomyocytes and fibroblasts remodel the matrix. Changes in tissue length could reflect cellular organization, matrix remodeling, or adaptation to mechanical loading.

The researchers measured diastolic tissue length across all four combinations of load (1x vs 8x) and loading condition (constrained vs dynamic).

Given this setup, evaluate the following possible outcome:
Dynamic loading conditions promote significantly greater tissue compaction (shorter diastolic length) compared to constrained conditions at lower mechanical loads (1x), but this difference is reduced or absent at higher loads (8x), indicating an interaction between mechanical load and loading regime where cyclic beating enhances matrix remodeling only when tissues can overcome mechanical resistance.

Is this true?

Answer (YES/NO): NO